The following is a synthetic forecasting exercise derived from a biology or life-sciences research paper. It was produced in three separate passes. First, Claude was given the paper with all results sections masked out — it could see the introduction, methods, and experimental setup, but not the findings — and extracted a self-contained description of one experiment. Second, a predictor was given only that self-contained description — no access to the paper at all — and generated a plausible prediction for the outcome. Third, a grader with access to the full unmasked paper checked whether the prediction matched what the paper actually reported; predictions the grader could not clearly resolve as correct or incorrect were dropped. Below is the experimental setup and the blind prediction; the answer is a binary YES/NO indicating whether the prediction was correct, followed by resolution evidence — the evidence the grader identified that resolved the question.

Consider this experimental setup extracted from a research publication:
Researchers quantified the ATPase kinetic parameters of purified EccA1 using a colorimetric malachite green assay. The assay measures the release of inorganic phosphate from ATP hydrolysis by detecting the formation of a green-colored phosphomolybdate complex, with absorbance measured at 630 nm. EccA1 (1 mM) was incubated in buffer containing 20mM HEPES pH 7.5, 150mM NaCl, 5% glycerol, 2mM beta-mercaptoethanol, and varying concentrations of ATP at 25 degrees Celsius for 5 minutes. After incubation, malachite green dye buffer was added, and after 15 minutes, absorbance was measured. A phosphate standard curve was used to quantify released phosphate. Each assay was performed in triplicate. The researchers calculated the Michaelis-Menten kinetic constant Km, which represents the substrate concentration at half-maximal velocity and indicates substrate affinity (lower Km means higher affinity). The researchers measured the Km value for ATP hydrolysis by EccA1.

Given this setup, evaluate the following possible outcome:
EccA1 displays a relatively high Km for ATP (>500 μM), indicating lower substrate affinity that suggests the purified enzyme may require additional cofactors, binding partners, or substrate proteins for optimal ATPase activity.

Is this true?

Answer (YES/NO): NO